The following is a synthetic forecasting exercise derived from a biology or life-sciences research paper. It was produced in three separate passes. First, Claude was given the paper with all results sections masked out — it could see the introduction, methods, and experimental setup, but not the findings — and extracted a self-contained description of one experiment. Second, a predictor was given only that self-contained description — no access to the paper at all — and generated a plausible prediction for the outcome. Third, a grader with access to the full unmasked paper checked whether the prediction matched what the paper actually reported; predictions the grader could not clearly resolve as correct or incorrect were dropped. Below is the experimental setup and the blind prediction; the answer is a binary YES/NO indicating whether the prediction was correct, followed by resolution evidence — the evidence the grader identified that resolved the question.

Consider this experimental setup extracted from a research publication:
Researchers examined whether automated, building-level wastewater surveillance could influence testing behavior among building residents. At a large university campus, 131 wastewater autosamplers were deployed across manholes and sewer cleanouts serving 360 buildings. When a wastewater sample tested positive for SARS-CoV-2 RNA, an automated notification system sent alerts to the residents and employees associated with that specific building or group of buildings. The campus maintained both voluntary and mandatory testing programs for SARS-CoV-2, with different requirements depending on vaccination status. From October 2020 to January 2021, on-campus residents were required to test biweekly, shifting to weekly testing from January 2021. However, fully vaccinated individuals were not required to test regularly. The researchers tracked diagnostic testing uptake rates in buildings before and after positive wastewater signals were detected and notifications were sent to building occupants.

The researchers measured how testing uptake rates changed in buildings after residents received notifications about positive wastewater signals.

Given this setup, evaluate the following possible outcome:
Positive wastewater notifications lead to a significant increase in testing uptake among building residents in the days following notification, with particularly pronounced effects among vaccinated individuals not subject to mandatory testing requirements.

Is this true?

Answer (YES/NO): NO